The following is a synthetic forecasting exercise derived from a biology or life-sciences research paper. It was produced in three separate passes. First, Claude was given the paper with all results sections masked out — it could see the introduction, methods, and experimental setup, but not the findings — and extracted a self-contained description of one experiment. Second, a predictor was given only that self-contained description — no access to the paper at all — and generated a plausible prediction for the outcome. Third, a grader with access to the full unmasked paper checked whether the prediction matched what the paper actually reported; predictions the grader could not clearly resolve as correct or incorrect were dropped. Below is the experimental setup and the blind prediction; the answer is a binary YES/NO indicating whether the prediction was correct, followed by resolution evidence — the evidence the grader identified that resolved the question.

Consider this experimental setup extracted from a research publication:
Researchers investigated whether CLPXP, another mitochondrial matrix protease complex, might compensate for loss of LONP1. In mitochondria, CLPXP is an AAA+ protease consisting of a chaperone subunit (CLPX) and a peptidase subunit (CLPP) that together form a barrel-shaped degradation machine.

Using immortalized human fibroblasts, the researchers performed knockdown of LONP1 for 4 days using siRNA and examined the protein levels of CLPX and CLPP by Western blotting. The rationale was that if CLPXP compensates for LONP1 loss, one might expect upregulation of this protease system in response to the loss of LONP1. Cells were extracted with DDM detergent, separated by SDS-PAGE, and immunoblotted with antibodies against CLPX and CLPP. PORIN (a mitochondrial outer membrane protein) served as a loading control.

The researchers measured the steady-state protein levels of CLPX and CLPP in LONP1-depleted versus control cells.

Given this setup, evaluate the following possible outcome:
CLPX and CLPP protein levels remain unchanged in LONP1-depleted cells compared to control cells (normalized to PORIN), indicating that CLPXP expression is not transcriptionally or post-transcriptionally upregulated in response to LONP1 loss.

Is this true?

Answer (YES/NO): NO